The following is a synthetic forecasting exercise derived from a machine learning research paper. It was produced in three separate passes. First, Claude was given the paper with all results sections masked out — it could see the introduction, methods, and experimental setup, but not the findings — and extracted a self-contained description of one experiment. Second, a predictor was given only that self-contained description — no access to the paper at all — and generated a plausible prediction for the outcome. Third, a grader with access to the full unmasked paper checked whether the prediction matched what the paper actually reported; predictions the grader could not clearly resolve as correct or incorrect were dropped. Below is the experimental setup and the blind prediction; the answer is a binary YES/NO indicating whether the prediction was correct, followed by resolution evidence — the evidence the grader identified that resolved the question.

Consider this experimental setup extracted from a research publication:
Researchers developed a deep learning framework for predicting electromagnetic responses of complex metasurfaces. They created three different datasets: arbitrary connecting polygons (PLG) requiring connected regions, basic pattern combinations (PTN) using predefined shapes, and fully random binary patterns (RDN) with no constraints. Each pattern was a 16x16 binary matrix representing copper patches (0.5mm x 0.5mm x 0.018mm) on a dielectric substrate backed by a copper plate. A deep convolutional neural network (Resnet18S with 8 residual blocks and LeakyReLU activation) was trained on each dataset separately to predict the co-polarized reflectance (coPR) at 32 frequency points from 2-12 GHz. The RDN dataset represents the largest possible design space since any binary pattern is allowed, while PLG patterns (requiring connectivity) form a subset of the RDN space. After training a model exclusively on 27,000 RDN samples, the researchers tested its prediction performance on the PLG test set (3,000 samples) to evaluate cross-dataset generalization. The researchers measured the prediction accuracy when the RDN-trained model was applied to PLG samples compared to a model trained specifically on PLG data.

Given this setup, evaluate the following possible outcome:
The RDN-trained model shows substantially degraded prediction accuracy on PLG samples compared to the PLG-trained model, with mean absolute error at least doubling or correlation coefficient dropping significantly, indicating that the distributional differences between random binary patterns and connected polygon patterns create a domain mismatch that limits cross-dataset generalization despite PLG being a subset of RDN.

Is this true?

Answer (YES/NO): YES